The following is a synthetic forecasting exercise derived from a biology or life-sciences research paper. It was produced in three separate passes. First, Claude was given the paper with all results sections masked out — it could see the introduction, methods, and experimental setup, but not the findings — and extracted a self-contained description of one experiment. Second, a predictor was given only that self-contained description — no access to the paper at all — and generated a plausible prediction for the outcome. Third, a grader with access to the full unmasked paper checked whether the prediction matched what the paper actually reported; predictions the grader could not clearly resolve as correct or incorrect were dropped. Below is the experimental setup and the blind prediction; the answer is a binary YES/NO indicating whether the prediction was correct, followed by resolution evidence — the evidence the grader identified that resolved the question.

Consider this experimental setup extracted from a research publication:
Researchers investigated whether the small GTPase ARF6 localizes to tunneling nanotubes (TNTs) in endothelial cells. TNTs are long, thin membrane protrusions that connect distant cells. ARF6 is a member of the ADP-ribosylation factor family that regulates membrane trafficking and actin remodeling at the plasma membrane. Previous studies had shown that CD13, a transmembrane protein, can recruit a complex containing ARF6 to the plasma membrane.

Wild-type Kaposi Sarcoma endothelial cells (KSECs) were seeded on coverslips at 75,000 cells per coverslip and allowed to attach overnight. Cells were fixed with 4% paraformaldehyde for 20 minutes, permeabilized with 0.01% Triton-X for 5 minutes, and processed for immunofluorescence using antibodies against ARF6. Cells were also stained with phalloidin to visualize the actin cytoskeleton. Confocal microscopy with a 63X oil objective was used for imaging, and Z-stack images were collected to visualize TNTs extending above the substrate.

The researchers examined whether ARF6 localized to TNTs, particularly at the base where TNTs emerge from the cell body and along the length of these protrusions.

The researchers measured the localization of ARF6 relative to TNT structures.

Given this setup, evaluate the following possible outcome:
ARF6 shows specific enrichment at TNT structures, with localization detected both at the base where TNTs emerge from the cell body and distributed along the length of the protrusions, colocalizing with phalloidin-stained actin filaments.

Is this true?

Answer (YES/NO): YES